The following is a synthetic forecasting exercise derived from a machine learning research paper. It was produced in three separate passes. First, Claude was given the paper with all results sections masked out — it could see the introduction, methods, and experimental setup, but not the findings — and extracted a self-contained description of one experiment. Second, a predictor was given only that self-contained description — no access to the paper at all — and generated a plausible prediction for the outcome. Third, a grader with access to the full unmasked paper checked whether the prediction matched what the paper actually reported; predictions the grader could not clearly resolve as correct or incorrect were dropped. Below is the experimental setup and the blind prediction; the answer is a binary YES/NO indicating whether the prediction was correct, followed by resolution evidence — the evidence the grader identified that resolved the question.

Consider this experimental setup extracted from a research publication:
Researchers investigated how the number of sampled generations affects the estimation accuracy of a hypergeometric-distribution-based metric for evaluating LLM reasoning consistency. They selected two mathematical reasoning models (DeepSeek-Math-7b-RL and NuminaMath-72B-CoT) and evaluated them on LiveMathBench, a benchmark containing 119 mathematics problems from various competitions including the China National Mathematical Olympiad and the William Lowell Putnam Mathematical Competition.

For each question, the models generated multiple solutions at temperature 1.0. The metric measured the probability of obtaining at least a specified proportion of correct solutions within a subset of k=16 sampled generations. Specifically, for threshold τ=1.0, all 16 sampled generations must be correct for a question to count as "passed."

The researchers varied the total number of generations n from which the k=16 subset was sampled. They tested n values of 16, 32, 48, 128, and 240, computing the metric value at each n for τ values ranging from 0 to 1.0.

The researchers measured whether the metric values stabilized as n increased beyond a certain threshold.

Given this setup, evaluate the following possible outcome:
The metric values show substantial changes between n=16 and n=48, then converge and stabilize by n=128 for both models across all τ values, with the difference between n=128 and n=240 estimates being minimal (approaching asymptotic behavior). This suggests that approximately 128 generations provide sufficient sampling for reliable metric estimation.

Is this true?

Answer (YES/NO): NO